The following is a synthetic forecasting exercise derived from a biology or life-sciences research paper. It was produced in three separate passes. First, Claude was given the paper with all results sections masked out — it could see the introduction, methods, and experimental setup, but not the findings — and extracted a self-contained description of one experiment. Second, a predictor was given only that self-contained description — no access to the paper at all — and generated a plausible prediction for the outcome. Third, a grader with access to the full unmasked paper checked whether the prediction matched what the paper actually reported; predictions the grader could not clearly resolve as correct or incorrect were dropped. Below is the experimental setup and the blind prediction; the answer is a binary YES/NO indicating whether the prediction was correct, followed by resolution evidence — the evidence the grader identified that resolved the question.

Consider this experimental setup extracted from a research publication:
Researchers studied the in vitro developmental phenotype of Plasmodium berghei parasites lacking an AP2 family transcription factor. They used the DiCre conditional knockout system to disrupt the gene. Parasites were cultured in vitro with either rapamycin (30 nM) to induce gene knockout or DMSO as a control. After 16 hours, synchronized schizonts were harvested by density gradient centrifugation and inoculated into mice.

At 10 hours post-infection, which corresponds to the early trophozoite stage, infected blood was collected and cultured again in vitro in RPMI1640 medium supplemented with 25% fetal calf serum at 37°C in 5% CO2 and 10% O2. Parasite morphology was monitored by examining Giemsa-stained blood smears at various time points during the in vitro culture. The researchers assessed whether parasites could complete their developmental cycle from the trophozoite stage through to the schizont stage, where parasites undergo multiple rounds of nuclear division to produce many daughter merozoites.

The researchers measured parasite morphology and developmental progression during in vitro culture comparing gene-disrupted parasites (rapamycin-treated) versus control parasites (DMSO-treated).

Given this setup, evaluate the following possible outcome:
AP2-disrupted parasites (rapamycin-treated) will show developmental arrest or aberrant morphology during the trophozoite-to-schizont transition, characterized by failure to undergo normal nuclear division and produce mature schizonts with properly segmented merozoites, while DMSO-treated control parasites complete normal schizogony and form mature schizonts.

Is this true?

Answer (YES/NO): YES